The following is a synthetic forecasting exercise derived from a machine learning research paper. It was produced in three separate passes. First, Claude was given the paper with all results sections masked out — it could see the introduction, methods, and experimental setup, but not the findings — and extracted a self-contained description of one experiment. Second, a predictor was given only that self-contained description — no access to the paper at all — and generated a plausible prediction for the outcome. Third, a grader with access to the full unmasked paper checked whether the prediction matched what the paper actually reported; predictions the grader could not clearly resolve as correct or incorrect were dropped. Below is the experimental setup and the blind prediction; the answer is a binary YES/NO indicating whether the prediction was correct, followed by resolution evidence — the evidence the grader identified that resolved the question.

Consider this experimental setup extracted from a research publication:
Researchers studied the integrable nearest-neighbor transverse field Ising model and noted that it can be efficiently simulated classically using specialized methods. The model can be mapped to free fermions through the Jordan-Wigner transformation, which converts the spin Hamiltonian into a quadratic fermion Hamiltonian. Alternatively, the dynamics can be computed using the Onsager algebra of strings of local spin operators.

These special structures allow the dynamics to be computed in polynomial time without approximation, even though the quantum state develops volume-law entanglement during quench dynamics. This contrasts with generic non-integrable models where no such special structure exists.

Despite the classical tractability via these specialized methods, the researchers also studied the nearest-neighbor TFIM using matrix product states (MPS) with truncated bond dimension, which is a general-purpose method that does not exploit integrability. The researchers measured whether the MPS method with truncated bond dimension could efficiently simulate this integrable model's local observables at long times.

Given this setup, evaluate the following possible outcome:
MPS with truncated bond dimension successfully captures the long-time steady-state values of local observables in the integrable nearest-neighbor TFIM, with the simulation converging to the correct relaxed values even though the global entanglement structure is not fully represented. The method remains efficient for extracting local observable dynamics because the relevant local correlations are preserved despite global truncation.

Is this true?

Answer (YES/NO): NO